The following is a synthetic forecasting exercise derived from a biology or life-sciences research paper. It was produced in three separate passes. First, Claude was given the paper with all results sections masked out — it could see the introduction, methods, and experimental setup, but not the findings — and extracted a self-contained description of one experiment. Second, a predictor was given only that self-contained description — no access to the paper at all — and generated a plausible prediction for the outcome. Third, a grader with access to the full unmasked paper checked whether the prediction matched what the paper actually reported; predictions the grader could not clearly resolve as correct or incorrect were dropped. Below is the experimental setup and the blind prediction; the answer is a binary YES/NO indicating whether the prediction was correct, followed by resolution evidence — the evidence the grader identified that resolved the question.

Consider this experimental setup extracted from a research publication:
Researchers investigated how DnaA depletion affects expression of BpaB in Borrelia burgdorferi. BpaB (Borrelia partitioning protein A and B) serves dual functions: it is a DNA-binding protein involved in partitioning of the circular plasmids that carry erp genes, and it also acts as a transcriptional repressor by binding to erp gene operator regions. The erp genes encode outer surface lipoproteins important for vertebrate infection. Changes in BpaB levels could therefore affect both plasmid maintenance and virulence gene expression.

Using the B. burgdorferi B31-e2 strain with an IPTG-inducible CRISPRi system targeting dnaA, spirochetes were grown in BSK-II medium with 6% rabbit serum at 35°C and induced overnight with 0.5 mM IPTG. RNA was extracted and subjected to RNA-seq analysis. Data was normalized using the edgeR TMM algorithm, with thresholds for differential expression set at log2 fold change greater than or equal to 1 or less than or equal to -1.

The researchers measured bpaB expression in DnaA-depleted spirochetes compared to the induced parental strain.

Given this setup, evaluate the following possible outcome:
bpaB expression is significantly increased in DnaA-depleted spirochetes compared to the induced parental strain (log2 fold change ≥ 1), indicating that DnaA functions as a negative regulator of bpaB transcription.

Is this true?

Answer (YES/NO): NO